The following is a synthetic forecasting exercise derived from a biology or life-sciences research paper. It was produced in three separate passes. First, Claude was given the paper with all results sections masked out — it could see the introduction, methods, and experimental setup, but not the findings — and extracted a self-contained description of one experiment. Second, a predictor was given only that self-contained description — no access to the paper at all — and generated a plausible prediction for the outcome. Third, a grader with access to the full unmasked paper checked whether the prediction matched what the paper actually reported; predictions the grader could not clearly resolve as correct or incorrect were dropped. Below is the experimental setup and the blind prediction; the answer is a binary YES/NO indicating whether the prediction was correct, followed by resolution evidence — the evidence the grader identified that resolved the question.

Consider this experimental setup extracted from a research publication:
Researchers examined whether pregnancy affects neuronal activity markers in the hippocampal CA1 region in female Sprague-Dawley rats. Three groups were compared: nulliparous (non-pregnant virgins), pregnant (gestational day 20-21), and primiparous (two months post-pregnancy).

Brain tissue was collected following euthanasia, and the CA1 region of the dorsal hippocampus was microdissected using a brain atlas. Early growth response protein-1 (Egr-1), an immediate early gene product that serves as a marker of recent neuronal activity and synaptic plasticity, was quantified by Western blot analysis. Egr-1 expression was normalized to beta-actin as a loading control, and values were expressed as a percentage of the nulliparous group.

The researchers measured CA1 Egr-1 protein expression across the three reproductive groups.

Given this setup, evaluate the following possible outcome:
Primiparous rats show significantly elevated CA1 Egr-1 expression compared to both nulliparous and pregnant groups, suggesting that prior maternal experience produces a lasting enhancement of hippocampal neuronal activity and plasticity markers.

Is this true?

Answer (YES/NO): NO